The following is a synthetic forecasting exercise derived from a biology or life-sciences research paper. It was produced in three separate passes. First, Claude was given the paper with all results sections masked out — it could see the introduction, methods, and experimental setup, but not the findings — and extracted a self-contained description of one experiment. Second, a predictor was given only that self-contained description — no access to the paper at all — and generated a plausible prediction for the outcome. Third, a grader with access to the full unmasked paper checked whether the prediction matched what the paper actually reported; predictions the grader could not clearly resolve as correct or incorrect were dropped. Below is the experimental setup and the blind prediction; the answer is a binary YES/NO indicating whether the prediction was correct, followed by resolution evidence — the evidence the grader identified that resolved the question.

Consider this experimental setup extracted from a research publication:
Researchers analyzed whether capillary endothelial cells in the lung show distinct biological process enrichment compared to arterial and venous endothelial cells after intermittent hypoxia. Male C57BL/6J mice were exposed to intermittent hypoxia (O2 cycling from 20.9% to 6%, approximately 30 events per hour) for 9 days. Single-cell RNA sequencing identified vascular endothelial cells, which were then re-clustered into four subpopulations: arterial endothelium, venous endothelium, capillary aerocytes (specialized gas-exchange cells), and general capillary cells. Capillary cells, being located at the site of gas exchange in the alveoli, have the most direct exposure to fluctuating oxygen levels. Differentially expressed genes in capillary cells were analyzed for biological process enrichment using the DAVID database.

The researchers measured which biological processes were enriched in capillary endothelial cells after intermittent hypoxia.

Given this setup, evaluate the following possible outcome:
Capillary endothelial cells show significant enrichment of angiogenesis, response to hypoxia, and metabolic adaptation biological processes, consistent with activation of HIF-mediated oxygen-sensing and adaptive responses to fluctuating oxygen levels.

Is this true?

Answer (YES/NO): NO